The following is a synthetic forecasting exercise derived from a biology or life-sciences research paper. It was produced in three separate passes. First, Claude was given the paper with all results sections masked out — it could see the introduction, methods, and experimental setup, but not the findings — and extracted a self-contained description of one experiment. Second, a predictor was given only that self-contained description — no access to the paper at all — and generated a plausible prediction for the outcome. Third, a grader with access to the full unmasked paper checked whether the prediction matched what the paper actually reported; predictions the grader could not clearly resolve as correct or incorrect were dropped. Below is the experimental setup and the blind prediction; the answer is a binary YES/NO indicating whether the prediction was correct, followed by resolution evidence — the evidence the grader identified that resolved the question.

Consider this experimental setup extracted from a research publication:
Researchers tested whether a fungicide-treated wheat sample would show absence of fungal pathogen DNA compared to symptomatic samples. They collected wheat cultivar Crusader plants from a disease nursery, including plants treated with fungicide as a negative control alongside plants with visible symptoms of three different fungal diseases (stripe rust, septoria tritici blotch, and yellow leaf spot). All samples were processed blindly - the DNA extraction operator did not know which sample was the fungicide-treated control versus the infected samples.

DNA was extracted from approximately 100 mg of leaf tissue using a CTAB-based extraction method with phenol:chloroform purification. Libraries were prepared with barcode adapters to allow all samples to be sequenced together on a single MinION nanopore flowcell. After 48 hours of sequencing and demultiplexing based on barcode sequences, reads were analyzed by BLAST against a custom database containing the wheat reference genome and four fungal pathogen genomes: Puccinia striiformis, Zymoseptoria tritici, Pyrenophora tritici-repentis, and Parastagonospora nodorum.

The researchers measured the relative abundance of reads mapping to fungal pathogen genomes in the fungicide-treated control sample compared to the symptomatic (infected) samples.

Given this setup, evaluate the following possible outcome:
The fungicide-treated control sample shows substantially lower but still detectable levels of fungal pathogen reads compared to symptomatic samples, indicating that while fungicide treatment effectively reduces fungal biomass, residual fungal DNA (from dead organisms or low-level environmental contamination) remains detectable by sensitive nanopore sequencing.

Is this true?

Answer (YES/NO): NO